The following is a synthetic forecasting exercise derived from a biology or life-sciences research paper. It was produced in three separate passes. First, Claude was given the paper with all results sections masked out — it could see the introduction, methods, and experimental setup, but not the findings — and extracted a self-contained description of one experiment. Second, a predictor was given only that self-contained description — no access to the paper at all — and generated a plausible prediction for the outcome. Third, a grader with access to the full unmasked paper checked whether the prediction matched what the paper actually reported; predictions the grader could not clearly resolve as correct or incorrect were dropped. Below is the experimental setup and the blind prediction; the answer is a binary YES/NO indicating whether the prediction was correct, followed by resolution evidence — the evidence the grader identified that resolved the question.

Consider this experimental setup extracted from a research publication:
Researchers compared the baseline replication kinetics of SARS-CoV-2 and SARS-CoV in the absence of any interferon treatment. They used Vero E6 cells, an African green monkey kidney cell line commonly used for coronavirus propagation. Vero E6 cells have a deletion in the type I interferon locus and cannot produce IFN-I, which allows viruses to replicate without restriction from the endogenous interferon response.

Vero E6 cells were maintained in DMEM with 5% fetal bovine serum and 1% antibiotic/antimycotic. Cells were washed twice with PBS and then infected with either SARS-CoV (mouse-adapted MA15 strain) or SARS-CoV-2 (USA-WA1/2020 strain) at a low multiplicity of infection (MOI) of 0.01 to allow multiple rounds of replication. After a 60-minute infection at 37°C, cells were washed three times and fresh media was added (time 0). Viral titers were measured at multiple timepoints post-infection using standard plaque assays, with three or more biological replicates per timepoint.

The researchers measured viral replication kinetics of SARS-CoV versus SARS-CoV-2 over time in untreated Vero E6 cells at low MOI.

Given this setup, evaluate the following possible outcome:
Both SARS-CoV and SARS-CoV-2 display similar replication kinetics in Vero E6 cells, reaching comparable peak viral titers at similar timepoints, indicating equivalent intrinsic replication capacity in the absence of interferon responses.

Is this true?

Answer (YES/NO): YES